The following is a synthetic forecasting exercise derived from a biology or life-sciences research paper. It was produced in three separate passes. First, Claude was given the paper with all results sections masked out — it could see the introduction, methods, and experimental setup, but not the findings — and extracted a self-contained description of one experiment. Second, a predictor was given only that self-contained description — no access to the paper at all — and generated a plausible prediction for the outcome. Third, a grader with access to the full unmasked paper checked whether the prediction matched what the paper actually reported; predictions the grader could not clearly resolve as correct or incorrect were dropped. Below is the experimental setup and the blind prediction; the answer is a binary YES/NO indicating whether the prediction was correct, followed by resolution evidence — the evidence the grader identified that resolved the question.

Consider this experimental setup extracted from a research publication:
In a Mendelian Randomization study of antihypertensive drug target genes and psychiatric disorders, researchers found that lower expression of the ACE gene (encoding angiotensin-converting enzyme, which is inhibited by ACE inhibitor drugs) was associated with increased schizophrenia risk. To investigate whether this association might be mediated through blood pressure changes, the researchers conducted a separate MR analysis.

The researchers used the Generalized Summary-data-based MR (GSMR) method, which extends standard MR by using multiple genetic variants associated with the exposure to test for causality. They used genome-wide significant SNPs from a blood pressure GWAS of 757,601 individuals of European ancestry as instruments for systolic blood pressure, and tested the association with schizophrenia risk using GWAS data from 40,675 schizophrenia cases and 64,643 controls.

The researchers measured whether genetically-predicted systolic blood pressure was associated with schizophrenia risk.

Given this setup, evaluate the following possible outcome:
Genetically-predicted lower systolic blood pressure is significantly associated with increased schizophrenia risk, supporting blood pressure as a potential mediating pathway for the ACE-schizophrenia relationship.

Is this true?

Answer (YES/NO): NO